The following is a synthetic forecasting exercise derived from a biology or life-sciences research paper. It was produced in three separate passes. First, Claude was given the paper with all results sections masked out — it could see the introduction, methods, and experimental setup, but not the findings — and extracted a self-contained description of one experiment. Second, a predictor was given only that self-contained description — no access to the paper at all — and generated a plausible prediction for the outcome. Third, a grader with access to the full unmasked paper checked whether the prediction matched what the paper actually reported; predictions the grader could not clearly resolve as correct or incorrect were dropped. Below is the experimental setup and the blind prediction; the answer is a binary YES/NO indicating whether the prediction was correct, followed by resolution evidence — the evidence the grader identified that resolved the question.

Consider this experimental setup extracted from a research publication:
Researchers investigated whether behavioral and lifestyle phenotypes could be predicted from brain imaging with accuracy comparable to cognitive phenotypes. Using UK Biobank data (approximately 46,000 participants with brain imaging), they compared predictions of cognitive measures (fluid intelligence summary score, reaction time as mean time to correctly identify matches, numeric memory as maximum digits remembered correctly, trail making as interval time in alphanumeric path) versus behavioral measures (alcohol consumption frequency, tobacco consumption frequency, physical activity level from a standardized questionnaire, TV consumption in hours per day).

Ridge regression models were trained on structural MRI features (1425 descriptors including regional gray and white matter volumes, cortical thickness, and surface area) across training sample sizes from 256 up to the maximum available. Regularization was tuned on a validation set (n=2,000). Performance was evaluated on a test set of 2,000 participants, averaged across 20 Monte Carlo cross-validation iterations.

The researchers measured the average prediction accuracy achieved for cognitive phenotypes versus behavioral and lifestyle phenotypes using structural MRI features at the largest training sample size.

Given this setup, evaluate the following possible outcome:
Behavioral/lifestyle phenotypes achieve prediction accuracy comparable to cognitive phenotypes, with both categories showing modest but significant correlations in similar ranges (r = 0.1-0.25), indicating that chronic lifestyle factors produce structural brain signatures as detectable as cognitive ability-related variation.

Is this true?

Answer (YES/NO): NO